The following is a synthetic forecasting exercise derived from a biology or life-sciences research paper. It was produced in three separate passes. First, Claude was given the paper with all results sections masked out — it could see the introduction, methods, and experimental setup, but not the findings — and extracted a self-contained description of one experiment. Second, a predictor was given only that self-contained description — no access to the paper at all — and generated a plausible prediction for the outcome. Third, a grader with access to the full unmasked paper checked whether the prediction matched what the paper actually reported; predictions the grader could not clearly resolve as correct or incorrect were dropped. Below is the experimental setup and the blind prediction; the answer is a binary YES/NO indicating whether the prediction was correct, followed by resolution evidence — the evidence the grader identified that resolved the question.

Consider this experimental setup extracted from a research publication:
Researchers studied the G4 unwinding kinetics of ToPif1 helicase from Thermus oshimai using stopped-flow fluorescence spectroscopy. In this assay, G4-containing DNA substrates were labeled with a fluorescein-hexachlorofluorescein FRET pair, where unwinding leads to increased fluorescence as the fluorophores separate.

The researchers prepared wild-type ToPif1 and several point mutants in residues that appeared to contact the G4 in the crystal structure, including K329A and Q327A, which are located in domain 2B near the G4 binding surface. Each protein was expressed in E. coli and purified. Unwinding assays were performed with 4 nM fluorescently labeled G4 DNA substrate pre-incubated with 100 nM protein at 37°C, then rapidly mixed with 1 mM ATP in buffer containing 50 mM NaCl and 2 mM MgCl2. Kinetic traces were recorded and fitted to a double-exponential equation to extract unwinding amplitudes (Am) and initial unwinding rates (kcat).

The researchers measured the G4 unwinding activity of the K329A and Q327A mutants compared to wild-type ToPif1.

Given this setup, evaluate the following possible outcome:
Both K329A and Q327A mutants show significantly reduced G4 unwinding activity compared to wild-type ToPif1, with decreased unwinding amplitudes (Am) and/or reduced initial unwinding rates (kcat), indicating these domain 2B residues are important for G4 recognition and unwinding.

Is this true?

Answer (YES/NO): YES